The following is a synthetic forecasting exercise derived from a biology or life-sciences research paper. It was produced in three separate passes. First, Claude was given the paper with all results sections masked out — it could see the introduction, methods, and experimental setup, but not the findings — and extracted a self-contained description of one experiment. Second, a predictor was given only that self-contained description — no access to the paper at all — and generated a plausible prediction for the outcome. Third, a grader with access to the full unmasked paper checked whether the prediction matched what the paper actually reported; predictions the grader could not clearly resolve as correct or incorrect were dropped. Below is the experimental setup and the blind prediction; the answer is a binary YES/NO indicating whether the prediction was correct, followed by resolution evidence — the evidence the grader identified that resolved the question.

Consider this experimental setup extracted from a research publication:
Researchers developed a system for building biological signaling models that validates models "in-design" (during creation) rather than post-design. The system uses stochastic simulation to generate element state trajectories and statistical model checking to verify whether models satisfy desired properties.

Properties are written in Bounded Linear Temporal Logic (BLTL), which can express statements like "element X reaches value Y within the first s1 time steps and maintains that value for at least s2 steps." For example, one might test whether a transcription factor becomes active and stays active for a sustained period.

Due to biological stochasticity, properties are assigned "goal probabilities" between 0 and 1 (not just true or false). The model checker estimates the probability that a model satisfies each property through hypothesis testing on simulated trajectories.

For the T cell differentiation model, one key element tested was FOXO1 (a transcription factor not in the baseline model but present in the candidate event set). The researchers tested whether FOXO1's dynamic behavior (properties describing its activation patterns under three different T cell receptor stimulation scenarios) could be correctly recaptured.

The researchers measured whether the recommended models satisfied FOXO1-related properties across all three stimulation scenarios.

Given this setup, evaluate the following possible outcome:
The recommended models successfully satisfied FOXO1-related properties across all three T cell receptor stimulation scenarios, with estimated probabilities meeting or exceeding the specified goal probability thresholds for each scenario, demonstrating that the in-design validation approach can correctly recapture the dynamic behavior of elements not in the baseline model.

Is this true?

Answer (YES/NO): YES